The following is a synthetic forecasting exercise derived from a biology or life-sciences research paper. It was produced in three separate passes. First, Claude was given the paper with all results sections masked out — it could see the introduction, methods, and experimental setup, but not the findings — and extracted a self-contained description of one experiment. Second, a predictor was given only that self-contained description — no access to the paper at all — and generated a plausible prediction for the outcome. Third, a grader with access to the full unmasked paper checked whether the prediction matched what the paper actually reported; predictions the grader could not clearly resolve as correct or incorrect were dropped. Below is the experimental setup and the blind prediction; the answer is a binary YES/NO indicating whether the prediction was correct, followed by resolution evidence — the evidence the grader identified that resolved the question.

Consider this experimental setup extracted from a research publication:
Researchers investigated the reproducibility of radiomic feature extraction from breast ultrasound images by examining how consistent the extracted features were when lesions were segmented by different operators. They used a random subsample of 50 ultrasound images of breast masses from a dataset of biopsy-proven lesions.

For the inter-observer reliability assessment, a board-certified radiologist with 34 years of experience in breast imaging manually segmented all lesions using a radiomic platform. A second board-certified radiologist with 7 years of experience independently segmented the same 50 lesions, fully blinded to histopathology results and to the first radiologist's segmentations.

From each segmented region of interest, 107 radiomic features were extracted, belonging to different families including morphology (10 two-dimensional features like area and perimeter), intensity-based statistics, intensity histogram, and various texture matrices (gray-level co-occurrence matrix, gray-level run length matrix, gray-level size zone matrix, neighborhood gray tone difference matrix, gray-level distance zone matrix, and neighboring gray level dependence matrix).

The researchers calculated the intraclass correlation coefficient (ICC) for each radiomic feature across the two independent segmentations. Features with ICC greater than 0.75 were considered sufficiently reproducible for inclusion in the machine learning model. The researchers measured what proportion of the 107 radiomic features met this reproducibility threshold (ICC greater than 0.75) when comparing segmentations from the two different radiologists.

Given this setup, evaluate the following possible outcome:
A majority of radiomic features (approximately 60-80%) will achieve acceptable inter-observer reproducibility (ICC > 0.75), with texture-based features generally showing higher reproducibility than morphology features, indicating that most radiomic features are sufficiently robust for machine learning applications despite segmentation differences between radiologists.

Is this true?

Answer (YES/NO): NO